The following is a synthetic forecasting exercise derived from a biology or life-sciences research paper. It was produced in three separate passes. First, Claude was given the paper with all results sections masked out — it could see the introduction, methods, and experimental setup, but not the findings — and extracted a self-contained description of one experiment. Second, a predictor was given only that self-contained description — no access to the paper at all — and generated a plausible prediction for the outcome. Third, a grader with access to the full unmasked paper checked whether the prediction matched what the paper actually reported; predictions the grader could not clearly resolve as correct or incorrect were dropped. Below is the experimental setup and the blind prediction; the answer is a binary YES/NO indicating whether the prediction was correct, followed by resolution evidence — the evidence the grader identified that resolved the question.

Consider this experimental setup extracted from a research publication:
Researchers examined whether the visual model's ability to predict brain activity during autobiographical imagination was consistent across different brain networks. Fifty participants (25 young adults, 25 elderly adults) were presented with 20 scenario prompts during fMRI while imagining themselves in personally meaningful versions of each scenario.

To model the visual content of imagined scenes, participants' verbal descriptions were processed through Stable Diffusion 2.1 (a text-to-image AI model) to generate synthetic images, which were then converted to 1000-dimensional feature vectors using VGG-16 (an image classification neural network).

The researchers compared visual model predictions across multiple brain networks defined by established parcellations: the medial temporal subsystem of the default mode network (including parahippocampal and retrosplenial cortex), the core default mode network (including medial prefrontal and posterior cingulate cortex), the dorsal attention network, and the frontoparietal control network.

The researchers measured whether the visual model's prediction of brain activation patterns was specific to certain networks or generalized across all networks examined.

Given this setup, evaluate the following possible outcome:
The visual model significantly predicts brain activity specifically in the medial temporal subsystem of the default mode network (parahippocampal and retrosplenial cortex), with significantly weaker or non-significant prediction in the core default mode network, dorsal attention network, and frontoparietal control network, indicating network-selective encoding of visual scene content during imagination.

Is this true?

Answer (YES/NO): YES